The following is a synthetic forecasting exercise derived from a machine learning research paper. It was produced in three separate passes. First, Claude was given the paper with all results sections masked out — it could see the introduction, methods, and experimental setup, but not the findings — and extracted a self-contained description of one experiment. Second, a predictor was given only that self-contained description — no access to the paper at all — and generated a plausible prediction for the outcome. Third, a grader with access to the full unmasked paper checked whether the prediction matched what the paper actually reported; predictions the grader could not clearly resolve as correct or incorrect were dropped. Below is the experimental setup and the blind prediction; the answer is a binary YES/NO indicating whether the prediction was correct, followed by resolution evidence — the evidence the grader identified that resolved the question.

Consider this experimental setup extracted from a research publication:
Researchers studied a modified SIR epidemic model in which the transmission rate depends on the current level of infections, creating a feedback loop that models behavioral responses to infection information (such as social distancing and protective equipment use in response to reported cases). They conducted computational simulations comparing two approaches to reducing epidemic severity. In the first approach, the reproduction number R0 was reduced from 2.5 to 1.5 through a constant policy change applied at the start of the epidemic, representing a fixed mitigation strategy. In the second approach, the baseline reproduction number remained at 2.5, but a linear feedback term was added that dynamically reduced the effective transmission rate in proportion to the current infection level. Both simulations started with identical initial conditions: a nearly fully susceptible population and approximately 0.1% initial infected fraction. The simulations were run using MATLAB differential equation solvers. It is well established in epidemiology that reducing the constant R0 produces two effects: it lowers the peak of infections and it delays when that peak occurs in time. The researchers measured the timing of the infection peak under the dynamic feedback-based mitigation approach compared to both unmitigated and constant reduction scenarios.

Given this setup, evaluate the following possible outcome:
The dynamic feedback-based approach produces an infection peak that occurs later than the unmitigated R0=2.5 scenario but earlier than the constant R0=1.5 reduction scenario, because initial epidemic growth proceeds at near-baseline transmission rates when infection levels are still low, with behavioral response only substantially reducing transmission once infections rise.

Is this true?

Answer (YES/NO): YES